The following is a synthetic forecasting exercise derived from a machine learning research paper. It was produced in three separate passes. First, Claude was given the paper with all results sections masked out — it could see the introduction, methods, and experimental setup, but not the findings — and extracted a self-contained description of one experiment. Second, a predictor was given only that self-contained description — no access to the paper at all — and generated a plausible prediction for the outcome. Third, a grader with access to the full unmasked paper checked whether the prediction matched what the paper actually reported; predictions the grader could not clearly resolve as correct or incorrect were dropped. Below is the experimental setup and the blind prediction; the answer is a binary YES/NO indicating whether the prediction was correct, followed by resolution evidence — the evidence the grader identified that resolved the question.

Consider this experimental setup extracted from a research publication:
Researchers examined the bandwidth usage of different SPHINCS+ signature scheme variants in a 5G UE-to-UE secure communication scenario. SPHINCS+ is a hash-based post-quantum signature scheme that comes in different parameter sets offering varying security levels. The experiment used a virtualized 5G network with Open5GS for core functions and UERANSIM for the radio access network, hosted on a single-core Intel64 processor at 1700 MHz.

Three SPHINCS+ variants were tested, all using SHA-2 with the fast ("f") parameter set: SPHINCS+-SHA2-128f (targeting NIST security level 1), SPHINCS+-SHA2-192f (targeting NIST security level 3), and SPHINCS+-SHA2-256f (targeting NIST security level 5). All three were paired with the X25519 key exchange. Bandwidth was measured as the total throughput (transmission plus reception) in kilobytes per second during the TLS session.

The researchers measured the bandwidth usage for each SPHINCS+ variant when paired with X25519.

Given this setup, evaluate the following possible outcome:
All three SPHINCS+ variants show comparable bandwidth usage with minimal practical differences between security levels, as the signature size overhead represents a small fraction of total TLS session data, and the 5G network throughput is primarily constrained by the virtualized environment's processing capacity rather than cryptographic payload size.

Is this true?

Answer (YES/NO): NO